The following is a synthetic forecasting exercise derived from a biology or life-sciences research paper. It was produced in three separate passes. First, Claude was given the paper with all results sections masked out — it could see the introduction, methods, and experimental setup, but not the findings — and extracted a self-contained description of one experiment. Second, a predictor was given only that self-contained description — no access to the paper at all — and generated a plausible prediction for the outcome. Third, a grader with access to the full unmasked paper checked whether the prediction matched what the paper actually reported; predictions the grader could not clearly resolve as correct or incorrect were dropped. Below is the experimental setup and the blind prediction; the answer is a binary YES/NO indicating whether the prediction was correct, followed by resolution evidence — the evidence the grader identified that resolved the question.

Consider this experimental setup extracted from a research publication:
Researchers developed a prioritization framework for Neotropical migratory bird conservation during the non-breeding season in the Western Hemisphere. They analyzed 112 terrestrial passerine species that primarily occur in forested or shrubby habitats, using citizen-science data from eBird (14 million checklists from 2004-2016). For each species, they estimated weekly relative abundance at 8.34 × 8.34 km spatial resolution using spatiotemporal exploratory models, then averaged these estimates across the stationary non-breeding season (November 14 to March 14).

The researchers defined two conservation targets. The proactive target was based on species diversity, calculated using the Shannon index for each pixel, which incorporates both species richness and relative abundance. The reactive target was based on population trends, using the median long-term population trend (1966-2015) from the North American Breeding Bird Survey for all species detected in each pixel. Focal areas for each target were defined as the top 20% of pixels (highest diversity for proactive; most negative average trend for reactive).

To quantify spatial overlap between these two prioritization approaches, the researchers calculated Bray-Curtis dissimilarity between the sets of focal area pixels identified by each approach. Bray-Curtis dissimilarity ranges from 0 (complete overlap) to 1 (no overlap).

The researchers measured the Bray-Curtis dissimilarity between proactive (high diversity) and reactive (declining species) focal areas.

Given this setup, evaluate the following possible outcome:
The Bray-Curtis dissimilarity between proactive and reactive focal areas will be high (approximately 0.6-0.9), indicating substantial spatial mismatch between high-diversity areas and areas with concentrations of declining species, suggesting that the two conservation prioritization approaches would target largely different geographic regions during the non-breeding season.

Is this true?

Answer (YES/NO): NO